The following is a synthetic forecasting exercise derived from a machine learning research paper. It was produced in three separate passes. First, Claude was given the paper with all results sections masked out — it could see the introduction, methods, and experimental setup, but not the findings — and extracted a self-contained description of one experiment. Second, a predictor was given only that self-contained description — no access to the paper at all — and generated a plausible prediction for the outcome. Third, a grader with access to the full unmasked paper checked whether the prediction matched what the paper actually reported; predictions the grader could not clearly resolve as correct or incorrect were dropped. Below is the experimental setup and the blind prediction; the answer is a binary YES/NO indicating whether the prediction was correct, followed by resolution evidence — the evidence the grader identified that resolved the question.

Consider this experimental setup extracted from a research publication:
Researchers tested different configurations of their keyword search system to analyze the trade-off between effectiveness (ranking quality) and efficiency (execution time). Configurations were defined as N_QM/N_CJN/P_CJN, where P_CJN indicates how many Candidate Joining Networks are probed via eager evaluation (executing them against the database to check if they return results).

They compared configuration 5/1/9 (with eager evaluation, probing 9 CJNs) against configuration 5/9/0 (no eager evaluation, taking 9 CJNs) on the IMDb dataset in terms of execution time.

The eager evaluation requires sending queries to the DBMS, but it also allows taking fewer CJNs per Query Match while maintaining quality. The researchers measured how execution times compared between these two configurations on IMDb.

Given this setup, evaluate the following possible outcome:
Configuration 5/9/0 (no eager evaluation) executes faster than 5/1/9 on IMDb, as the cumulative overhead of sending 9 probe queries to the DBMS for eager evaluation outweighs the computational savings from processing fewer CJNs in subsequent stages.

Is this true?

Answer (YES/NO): YES